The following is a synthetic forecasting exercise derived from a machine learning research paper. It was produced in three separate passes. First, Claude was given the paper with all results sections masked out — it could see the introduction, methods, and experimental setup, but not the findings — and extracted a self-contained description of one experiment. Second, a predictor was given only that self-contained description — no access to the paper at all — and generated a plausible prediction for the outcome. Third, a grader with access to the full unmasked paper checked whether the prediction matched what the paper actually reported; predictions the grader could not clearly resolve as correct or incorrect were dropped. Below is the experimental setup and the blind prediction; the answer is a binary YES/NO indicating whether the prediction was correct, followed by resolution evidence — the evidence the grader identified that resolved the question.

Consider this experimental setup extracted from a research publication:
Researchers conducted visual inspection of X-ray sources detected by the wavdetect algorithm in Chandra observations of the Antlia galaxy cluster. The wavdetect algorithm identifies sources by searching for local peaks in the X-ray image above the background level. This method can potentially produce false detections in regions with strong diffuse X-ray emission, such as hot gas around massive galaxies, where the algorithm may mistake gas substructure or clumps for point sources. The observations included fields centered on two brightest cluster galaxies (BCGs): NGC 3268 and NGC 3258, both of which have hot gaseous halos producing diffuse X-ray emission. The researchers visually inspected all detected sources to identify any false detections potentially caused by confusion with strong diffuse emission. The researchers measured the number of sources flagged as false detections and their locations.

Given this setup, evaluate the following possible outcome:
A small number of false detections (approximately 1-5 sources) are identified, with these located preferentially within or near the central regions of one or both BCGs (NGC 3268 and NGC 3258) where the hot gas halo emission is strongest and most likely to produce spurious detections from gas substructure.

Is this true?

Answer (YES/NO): YES